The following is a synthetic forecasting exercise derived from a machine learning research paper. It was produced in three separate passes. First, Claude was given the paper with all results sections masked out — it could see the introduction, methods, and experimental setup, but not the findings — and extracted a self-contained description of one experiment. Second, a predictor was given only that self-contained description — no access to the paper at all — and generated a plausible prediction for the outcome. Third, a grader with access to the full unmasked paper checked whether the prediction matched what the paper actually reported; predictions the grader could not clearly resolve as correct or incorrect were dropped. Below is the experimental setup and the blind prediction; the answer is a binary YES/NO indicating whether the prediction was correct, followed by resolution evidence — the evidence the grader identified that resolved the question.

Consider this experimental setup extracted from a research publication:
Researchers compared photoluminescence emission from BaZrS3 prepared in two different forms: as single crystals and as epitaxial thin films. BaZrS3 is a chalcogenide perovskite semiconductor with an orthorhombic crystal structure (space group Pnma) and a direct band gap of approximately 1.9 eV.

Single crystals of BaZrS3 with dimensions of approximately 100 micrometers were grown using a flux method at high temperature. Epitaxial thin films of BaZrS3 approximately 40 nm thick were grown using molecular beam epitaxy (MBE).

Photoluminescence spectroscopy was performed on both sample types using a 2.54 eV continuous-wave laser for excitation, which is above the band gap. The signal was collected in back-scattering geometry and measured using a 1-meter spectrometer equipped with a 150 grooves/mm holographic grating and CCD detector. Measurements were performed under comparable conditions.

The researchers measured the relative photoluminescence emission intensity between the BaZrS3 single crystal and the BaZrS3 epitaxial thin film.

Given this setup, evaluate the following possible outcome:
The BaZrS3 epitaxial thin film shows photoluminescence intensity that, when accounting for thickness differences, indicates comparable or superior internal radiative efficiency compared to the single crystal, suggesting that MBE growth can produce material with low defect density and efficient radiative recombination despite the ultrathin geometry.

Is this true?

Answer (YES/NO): YES